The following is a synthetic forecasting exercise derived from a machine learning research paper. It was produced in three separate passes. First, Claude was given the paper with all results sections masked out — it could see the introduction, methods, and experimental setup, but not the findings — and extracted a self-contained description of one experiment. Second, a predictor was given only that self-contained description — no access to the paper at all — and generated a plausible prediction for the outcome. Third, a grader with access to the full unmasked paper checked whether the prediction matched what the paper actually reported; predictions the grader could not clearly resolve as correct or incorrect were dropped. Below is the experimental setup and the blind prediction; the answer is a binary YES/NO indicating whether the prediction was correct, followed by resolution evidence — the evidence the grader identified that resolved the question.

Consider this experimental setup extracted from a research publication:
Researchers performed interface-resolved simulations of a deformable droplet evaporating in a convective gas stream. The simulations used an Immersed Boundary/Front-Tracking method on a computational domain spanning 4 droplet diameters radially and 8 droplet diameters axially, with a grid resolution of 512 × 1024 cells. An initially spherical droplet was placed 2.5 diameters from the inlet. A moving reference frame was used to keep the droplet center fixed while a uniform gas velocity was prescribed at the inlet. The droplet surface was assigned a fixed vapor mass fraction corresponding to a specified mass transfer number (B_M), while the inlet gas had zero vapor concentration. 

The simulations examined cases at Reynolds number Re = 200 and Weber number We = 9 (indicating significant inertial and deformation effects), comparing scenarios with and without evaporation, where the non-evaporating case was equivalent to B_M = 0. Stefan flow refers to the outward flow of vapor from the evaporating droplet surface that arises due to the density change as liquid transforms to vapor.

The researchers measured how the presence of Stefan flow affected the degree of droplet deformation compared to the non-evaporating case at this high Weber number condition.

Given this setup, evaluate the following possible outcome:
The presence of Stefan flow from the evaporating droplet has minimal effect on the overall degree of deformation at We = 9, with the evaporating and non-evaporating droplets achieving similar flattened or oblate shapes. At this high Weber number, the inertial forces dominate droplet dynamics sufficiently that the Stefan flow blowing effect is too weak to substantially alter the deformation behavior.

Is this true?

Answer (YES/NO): NO